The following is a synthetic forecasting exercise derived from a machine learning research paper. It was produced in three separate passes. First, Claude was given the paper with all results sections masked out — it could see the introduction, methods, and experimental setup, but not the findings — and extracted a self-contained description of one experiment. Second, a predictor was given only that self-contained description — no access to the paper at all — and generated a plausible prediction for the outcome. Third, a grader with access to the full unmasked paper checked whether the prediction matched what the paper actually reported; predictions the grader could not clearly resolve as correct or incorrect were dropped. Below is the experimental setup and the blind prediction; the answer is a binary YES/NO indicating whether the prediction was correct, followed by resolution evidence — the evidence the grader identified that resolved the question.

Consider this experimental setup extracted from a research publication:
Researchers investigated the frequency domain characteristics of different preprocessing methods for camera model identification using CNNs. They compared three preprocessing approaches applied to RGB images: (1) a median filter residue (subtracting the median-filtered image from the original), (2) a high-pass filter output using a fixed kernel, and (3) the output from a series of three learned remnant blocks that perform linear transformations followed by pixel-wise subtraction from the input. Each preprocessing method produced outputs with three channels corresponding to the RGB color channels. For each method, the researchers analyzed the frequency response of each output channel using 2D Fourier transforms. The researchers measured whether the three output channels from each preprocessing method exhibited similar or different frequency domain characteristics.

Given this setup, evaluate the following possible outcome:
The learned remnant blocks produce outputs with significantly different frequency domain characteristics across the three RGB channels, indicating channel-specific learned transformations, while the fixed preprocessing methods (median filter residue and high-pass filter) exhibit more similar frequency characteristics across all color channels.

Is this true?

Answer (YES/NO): YES